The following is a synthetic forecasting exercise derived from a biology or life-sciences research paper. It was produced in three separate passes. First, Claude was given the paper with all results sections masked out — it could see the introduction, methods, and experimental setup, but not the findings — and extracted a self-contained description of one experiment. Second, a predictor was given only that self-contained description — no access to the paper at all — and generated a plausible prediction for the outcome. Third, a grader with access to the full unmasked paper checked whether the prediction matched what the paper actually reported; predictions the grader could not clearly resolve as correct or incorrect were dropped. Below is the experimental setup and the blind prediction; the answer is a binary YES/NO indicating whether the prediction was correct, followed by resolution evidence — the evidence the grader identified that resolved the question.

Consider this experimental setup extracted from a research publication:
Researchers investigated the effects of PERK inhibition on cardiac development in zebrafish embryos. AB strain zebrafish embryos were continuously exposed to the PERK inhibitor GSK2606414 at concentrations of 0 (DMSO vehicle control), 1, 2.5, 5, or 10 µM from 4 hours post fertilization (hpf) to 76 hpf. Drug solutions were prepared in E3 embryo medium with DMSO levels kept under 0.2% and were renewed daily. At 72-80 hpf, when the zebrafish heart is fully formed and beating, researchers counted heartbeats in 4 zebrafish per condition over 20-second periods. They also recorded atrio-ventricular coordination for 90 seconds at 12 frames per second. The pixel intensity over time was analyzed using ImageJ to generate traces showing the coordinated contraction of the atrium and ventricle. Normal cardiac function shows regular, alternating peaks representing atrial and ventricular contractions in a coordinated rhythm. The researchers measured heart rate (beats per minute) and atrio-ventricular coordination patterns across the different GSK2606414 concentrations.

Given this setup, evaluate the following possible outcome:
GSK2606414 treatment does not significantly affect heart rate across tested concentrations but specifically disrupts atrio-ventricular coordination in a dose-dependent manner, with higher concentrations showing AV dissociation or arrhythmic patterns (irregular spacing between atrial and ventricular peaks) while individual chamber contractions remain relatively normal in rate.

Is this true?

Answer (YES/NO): NO